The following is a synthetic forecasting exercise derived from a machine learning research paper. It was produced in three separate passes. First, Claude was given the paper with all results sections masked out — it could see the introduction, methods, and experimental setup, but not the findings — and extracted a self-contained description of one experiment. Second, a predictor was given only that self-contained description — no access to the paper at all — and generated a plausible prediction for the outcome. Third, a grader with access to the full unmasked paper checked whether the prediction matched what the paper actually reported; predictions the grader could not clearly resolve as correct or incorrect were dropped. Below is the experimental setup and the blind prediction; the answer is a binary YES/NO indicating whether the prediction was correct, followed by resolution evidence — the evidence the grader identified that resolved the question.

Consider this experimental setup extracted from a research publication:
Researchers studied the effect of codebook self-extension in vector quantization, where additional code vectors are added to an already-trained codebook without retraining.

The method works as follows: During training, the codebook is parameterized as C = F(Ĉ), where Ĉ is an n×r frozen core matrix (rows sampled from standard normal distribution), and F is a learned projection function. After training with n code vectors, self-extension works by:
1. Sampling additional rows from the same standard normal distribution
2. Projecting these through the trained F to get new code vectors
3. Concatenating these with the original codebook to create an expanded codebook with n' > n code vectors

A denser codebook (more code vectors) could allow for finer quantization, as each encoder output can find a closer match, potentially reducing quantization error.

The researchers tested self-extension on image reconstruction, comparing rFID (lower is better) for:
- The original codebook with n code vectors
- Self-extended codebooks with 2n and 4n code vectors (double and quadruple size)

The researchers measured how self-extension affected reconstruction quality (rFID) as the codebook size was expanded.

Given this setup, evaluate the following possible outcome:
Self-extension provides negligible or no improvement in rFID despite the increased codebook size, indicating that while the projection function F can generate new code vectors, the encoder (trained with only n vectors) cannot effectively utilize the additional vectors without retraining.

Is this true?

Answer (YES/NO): NO